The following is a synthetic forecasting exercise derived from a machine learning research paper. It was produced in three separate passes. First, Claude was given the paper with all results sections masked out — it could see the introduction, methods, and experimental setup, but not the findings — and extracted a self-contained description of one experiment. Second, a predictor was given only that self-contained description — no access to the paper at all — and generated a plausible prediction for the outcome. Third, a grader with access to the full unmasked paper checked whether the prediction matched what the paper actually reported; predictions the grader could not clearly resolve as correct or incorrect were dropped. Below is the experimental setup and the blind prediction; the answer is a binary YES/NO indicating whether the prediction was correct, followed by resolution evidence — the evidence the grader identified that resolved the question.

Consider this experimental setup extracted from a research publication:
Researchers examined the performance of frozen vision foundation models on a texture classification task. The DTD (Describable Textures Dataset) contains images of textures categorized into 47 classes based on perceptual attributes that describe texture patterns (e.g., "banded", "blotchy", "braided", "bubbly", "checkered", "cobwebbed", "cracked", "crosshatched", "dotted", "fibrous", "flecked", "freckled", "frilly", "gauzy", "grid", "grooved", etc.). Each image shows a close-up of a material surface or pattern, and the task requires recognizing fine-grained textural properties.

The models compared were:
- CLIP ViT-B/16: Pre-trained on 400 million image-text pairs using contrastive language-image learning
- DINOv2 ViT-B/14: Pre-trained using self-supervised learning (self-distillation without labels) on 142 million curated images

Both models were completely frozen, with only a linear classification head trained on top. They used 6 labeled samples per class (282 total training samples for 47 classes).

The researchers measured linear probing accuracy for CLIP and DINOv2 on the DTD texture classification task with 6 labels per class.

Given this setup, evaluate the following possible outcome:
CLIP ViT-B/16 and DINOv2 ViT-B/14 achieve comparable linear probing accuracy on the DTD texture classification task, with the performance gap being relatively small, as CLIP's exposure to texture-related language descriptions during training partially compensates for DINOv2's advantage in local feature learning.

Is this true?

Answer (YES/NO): NO